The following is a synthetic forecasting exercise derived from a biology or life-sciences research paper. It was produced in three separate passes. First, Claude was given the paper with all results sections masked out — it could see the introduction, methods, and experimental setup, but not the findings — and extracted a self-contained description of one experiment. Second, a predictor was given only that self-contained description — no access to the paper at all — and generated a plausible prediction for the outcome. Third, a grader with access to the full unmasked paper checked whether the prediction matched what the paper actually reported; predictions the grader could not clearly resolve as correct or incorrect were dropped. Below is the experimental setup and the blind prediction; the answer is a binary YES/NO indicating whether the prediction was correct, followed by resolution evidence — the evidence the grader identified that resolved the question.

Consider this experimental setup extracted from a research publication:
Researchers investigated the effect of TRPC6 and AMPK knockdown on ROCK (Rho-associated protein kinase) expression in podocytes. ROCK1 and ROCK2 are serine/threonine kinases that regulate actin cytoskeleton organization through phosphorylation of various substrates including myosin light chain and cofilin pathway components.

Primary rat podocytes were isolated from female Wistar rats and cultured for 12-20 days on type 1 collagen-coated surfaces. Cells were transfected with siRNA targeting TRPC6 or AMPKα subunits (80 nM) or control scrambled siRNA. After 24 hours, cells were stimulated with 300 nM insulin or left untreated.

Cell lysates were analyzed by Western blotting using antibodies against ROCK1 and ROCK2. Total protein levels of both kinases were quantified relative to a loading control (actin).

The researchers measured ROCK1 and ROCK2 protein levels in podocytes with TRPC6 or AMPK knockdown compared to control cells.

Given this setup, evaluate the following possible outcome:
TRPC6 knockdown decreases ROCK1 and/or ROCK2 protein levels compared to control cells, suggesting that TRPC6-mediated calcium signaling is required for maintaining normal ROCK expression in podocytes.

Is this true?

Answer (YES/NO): YES